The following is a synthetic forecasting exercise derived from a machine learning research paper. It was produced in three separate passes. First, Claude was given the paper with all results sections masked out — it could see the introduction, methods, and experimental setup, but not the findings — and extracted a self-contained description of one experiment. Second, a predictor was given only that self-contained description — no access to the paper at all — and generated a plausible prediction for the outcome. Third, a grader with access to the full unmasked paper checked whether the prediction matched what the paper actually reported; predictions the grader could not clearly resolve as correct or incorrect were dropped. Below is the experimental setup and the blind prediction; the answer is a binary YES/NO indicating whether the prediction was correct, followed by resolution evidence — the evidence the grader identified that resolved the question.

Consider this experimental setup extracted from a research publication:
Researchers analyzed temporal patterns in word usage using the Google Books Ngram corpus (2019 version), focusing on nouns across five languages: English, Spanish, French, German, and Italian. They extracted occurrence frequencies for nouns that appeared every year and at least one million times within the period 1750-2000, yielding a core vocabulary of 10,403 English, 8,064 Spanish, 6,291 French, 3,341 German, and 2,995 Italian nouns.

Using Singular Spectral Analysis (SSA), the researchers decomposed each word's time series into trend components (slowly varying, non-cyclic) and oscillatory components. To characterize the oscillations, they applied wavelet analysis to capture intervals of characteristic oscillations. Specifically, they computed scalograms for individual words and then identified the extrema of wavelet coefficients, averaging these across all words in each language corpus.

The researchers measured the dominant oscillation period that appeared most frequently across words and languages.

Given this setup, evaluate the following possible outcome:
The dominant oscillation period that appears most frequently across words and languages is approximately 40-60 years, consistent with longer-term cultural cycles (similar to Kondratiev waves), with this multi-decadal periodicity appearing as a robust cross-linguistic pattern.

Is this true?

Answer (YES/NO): NO